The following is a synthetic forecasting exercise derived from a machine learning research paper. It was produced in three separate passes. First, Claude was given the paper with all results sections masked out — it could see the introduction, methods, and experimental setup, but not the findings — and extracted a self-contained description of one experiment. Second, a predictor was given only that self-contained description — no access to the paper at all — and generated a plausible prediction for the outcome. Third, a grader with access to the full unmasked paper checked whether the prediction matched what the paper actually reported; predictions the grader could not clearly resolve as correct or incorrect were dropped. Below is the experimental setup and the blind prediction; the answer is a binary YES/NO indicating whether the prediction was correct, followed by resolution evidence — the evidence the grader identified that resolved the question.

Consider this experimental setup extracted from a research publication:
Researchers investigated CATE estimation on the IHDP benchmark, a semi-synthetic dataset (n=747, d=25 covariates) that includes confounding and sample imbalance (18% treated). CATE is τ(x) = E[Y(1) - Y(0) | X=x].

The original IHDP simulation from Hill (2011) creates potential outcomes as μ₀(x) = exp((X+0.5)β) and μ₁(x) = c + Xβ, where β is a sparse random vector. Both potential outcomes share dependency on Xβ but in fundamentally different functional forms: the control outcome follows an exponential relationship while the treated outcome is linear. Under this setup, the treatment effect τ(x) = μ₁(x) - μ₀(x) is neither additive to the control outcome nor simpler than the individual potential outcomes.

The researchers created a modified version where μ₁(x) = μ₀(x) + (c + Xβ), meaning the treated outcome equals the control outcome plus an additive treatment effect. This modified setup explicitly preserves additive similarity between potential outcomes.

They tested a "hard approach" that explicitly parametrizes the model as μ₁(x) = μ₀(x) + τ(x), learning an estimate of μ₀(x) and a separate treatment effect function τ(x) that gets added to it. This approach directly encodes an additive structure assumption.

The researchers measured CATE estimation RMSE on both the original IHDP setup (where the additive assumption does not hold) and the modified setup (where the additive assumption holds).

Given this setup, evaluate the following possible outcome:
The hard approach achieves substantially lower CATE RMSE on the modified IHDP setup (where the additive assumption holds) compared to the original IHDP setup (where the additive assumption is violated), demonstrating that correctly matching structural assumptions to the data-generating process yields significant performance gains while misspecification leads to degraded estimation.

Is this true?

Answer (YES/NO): YES